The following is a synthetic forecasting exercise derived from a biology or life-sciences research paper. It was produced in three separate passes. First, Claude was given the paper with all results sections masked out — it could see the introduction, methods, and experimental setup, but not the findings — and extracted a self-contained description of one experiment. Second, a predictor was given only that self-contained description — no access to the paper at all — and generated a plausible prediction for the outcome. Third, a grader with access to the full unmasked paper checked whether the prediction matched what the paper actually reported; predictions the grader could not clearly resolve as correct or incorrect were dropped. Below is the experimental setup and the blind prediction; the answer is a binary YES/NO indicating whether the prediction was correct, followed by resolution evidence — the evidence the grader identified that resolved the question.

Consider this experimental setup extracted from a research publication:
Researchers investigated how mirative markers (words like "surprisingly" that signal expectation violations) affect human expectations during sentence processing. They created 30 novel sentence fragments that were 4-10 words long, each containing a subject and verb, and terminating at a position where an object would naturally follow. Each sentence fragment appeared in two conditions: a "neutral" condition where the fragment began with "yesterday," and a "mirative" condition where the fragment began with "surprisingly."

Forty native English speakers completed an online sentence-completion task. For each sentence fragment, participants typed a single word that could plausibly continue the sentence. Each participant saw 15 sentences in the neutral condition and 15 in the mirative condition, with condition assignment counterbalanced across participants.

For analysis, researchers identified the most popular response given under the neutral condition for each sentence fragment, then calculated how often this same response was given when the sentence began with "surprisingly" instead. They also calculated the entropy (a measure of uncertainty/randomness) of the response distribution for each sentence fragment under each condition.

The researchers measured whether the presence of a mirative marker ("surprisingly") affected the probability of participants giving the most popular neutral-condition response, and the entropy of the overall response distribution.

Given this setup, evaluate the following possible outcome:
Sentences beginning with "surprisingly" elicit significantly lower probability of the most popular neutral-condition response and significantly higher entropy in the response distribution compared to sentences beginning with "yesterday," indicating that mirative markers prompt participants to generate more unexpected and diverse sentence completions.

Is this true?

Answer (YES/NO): YES